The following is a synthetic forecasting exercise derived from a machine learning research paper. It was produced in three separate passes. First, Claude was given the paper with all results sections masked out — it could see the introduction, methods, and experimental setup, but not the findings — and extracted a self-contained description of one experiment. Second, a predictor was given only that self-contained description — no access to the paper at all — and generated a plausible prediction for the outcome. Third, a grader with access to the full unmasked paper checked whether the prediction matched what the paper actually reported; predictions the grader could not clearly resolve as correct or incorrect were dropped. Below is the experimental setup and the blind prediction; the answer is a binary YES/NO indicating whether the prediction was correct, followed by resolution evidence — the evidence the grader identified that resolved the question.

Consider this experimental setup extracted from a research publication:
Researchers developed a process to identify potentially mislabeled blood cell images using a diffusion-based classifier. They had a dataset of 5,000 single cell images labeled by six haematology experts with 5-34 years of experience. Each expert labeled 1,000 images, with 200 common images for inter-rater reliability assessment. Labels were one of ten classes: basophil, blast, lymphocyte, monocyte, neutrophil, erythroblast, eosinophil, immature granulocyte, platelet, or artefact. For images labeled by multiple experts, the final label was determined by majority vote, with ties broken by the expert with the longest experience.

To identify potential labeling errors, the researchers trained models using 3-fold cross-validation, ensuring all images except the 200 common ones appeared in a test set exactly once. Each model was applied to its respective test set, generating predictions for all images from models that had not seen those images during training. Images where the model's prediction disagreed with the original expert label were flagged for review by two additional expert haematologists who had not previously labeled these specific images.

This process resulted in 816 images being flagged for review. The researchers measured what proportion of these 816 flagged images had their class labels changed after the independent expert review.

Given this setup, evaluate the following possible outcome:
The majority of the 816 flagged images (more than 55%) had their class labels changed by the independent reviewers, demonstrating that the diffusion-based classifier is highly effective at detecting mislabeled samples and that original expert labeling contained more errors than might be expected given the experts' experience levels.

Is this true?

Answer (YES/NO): NO